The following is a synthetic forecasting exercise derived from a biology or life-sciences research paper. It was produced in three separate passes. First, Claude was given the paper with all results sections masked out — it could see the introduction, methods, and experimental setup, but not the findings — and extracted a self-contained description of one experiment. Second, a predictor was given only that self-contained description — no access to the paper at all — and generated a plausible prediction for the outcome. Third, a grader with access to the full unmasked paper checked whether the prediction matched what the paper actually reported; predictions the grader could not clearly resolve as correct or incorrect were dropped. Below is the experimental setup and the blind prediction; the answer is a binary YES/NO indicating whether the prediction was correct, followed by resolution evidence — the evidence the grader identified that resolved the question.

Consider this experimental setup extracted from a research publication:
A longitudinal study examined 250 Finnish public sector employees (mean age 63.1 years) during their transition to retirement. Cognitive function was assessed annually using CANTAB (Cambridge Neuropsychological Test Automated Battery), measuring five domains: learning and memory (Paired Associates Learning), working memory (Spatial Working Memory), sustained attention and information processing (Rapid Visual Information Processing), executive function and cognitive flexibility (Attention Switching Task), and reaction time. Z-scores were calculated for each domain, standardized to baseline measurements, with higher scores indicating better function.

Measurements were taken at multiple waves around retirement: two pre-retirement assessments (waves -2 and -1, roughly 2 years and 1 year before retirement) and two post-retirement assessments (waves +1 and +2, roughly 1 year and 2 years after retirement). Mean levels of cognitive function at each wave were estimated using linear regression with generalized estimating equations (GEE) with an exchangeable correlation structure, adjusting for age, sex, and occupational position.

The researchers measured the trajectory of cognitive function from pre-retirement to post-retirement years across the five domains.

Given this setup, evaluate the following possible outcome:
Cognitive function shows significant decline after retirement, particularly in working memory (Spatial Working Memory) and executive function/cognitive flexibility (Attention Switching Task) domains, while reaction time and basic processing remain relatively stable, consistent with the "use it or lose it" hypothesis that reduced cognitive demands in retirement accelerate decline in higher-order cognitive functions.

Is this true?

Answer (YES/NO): NO